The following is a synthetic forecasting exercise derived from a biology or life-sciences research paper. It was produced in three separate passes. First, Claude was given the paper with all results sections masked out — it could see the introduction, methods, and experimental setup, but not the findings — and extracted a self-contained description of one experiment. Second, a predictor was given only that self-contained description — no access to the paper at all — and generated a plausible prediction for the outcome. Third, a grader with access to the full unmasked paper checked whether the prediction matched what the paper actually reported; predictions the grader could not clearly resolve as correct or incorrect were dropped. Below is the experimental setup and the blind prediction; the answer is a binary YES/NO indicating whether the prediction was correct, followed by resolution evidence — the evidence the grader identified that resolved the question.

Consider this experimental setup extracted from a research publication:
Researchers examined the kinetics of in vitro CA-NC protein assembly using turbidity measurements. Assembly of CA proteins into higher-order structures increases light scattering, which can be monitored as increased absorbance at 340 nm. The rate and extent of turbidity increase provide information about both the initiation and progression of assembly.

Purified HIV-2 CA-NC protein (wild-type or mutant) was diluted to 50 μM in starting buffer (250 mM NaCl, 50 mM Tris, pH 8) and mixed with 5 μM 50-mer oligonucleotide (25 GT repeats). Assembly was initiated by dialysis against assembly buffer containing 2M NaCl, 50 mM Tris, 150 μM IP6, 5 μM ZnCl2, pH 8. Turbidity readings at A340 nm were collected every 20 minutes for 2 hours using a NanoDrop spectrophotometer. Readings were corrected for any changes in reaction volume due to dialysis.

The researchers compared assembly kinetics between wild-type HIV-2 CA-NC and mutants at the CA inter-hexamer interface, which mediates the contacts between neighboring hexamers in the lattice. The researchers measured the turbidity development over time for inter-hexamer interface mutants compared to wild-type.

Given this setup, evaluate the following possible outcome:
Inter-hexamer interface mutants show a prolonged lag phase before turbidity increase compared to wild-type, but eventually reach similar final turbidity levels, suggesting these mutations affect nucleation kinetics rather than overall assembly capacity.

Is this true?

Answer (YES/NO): NO